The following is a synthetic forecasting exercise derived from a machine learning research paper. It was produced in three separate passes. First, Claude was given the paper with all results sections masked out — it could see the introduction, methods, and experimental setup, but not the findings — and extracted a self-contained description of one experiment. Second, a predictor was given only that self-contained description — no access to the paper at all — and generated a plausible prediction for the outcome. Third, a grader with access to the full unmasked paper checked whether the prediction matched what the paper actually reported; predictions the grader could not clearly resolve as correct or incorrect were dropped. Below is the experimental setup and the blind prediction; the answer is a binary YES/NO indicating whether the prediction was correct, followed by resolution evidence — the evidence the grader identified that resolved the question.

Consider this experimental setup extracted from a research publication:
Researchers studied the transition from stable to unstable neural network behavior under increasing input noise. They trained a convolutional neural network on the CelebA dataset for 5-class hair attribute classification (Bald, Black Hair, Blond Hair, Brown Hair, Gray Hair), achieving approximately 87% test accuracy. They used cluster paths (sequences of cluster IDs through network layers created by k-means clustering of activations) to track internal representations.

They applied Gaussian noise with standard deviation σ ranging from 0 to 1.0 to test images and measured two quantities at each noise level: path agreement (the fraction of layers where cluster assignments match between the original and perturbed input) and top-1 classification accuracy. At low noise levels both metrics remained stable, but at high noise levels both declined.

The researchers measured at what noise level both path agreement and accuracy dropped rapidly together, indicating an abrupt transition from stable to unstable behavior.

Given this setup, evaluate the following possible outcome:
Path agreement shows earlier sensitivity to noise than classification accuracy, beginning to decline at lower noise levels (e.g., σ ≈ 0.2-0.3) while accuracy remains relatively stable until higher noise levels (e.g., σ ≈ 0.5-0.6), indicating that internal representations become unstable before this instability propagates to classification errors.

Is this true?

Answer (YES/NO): YES